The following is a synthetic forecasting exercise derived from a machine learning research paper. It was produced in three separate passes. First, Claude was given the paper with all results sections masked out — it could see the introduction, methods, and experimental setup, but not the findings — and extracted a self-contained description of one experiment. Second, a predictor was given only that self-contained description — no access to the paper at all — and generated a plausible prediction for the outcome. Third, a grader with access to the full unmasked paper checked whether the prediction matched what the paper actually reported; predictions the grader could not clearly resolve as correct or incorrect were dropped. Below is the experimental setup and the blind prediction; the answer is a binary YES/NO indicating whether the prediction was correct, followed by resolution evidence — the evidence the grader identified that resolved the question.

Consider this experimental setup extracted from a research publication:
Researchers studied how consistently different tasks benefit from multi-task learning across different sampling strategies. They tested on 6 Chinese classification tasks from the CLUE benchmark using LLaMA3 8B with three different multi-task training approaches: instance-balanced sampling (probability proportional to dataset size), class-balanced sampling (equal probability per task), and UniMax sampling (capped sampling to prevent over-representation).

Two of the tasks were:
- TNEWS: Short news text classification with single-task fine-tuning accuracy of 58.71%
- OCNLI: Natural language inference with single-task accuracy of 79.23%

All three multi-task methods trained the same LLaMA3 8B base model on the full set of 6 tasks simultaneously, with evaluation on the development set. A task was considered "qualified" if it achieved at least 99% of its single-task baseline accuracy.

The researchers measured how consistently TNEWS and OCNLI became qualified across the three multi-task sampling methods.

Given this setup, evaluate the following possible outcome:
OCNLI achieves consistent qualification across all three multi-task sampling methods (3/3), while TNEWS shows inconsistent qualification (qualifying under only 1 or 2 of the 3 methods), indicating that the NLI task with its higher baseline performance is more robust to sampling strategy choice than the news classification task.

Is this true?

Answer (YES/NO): NO